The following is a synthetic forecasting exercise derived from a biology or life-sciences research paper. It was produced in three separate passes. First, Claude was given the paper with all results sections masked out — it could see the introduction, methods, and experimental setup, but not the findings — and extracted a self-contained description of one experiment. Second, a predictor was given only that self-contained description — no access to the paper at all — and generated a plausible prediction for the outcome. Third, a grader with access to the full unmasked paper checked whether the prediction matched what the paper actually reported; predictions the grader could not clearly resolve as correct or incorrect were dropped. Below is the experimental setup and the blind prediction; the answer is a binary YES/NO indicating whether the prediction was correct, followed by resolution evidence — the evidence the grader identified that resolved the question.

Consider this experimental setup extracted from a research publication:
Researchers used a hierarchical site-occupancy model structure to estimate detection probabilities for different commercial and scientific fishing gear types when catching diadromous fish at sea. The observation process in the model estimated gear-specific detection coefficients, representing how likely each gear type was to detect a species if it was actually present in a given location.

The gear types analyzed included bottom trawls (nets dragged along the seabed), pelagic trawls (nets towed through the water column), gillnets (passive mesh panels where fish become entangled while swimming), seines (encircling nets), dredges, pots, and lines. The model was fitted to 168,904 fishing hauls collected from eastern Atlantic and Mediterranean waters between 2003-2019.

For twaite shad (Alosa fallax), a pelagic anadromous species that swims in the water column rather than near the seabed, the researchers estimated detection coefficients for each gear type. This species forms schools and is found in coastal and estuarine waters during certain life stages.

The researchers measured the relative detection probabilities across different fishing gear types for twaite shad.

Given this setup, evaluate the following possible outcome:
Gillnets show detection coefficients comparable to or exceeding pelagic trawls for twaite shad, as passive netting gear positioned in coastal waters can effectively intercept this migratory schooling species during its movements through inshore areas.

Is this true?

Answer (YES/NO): YES